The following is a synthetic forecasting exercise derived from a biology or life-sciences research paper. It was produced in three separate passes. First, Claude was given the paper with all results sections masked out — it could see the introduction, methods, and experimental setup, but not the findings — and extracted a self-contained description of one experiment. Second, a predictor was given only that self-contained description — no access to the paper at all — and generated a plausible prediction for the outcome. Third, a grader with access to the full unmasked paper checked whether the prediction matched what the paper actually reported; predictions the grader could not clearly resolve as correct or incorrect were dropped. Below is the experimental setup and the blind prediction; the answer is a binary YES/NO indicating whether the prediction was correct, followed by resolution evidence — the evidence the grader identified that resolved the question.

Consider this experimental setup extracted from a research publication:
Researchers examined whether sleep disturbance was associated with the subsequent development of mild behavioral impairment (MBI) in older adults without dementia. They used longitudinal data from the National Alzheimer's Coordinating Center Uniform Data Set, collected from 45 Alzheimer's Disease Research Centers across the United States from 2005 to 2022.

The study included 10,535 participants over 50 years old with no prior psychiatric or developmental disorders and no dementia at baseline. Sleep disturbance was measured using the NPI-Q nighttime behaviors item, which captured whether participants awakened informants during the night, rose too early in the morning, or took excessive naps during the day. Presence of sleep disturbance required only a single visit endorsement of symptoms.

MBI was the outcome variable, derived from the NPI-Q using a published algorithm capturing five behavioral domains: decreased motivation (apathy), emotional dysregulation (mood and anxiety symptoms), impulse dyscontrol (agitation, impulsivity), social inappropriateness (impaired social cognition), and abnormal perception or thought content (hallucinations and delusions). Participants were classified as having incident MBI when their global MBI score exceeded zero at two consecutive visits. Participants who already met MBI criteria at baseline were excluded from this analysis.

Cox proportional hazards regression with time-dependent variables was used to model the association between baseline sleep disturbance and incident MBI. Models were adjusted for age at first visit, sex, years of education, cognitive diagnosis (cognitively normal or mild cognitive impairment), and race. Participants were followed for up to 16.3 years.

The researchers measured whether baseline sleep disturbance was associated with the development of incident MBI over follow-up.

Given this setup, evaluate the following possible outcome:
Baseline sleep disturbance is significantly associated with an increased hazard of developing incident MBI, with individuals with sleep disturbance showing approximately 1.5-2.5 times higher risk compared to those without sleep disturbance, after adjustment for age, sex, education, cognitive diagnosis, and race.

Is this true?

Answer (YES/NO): YES